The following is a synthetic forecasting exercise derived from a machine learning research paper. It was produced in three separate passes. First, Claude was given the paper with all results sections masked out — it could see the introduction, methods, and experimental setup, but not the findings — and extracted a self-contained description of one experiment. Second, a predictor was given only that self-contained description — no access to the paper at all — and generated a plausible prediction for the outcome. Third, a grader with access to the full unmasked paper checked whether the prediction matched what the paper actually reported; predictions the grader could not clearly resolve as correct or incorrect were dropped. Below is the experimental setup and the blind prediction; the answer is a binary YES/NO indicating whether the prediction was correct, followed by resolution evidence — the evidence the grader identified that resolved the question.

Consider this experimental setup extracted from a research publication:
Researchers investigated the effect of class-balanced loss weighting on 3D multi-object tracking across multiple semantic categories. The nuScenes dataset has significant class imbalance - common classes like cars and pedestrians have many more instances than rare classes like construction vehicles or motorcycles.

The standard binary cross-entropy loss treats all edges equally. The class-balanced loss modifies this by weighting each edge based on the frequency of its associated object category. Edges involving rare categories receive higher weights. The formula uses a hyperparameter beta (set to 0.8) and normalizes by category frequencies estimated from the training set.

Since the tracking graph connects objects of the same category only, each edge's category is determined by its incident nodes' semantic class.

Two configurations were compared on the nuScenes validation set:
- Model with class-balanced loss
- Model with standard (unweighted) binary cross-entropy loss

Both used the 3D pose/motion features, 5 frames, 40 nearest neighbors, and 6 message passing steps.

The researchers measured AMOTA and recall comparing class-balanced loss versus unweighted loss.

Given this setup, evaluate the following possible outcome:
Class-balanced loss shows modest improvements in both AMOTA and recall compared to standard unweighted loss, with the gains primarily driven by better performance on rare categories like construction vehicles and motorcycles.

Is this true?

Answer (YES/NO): NO